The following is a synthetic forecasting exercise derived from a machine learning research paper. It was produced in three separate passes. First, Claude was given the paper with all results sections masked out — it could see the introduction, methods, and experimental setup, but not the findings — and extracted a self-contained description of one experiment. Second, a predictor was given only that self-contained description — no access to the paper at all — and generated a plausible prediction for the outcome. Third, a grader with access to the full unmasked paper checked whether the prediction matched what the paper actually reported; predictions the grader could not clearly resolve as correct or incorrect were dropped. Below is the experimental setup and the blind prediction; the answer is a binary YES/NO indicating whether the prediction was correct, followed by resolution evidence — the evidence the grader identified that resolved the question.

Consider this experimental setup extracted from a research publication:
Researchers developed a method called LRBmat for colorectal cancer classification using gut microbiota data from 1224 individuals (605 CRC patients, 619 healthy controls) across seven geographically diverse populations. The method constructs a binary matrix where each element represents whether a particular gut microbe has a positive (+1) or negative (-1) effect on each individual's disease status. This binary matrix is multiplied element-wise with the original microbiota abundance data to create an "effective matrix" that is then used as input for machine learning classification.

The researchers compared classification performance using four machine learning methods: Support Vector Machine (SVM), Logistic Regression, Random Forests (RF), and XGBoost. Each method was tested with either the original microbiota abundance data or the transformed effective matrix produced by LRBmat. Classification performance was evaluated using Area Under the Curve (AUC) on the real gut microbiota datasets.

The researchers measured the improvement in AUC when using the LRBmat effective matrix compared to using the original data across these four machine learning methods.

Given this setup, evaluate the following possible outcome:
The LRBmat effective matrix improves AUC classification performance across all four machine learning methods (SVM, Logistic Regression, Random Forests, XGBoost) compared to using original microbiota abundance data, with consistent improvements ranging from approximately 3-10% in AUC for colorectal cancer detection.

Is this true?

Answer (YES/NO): NO